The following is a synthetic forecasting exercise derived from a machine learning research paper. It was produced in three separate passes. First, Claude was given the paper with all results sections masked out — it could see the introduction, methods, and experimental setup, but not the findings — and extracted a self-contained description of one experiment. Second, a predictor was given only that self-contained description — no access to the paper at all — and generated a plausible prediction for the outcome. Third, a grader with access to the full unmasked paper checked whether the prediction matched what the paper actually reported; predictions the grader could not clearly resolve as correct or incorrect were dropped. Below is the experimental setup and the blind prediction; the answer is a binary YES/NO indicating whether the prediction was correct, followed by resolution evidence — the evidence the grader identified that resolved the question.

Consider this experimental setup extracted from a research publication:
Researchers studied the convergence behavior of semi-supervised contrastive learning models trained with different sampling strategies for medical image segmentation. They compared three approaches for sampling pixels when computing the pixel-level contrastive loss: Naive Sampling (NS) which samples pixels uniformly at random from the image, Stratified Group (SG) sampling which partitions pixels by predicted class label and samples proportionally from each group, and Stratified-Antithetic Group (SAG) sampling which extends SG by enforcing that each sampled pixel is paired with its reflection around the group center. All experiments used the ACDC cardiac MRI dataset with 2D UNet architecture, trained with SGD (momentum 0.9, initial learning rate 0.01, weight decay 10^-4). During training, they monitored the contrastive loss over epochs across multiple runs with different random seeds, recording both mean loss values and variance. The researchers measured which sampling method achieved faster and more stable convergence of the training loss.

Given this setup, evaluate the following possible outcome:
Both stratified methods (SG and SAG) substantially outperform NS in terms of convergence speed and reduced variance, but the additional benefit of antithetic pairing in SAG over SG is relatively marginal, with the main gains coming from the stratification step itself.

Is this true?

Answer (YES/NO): NO